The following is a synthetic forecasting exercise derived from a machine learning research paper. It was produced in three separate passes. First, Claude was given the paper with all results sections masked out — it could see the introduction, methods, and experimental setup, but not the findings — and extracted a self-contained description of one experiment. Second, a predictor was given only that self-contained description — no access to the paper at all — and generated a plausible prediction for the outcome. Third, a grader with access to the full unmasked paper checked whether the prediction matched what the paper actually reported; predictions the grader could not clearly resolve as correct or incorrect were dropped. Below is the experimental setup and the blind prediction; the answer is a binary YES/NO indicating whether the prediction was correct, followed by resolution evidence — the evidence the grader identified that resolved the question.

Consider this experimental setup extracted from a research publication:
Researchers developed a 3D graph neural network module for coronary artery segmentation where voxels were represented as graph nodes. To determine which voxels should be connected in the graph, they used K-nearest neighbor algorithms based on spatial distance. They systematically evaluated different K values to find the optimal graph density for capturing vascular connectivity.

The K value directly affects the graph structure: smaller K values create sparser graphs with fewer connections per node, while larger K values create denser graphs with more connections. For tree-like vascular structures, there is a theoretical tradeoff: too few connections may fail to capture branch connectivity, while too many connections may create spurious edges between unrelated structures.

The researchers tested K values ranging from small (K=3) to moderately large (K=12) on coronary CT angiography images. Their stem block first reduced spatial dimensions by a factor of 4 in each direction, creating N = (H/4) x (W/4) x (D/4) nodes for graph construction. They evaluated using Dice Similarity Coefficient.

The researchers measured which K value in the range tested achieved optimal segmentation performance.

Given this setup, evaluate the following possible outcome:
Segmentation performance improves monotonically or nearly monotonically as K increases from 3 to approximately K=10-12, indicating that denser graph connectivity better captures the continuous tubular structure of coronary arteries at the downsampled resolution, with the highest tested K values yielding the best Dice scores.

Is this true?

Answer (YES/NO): NO